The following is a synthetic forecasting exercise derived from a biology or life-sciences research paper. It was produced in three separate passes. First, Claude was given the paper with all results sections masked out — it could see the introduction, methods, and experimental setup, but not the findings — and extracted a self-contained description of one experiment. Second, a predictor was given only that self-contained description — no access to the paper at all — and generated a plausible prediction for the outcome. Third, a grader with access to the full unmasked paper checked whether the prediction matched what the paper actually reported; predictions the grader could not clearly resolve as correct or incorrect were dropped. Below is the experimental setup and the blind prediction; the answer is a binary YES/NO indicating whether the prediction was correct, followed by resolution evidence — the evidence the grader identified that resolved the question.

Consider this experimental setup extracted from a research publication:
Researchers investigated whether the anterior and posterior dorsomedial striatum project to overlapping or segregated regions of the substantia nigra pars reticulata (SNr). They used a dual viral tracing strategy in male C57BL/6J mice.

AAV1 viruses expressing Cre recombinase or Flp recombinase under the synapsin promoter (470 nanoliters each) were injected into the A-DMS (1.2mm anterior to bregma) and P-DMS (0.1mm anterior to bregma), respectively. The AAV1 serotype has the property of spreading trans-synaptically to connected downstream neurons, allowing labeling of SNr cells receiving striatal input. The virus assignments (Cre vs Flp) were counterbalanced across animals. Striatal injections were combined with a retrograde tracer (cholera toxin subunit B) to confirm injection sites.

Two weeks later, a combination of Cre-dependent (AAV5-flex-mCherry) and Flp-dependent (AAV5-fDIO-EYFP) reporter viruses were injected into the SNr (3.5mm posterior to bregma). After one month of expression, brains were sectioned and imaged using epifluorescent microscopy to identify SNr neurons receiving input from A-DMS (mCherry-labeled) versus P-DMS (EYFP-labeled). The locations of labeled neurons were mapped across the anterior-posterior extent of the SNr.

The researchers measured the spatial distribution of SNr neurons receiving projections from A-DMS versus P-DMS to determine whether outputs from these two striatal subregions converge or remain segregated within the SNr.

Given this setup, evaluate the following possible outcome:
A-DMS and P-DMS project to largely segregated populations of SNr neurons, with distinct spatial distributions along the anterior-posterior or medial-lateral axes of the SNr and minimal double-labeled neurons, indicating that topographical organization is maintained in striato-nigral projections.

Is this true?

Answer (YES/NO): NO